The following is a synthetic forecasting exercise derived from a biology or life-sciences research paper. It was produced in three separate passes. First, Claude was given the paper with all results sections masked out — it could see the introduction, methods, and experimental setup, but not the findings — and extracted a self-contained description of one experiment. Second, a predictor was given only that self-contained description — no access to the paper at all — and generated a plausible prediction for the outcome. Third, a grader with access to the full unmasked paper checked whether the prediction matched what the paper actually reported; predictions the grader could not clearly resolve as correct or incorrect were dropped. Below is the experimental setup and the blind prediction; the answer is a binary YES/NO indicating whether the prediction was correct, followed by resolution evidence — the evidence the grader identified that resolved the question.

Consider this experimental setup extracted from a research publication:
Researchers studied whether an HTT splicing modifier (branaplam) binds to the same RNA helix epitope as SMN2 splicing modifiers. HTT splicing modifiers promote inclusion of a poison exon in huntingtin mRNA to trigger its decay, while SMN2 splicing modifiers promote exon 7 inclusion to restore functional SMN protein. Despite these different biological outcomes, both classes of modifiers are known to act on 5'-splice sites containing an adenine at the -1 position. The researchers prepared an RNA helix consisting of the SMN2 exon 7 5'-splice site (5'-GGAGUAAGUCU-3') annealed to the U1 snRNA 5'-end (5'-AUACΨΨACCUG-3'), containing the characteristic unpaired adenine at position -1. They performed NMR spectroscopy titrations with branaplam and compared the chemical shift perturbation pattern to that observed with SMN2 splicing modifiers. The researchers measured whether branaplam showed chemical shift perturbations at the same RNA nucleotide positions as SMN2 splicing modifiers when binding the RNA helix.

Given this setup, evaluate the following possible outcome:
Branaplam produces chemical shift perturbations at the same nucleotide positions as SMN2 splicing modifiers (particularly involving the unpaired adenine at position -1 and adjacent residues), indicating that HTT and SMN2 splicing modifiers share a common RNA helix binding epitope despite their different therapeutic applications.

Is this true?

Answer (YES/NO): YES